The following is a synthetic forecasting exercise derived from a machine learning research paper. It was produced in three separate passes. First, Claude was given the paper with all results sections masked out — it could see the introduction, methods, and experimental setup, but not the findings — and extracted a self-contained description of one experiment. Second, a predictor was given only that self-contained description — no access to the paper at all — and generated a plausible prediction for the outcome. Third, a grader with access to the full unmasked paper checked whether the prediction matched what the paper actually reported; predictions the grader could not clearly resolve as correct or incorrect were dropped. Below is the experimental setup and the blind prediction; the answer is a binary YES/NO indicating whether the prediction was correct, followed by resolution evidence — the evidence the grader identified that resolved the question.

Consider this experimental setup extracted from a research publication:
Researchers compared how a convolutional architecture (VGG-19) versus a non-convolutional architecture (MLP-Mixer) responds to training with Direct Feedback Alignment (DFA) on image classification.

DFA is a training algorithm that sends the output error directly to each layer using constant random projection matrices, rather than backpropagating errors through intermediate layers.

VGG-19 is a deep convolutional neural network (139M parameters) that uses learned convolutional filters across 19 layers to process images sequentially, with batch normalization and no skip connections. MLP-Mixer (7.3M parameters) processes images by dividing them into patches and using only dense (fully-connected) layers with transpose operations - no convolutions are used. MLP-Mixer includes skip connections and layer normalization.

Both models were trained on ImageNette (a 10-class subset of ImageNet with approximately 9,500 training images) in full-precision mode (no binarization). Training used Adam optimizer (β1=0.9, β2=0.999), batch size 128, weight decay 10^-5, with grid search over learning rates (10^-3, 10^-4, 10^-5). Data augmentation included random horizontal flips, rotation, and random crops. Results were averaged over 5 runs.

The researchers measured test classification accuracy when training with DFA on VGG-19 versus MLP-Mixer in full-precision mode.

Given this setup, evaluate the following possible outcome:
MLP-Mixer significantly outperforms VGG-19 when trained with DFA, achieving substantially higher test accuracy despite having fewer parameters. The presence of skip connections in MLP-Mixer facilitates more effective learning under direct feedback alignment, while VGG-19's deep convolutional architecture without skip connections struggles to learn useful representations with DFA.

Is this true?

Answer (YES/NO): NO